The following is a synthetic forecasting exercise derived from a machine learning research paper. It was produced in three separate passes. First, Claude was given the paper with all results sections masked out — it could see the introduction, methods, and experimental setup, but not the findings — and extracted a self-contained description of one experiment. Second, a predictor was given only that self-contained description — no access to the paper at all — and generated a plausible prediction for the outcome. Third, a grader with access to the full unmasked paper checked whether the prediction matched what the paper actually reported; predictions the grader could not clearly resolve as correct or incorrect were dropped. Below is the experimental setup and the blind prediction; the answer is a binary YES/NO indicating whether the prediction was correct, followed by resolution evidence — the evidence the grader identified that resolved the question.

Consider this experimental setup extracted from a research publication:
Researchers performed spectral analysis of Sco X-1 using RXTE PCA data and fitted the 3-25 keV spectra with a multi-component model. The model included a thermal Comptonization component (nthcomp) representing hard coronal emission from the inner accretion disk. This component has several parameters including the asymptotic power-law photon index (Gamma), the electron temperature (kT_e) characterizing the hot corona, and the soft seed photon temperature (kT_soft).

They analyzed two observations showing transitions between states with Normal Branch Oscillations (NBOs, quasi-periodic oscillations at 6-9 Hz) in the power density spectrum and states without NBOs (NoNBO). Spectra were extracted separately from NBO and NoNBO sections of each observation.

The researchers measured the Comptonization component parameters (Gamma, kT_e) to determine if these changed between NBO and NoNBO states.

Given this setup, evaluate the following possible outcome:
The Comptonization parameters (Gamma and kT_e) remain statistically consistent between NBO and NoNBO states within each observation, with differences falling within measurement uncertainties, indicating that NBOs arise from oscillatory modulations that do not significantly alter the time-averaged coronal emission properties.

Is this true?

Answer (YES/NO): NO